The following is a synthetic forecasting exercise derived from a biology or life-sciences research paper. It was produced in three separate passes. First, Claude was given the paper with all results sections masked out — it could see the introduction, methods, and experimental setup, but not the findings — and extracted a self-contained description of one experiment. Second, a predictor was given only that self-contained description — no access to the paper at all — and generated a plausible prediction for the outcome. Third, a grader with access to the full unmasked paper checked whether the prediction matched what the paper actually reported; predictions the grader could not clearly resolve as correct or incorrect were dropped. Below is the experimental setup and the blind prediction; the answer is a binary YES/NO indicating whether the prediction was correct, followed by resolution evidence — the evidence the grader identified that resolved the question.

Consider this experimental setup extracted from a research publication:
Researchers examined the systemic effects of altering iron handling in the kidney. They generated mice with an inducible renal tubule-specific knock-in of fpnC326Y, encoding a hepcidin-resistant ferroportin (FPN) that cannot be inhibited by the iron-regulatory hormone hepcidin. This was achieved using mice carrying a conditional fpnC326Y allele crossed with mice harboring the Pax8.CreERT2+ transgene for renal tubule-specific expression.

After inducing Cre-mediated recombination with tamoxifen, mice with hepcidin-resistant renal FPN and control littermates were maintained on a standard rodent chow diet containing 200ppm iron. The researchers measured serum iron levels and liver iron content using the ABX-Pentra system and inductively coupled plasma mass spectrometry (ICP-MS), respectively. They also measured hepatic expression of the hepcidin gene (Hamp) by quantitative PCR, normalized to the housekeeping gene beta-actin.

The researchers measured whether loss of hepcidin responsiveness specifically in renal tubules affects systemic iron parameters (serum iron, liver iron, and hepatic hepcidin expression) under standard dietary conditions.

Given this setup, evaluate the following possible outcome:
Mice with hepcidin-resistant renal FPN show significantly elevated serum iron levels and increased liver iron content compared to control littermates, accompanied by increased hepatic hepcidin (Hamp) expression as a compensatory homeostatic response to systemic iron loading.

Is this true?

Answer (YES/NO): NO